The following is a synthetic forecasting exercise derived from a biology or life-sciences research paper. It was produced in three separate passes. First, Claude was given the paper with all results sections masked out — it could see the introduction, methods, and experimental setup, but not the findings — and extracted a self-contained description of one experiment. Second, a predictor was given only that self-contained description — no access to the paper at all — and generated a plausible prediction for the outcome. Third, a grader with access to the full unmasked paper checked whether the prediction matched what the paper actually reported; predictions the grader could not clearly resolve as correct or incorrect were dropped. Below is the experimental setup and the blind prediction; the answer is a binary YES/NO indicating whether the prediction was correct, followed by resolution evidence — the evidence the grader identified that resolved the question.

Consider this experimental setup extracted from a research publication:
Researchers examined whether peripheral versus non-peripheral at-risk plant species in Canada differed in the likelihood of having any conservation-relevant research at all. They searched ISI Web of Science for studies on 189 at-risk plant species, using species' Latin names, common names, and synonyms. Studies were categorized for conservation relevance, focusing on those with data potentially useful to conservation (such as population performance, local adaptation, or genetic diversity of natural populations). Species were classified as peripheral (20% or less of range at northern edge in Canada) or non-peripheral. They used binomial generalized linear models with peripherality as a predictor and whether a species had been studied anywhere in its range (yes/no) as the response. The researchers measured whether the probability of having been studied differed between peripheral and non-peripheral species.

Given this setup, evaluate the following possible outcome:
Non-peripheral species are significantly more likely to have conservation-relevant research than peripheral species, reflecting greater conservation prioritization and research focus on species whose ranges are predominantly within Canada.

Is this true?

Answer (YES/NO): NO